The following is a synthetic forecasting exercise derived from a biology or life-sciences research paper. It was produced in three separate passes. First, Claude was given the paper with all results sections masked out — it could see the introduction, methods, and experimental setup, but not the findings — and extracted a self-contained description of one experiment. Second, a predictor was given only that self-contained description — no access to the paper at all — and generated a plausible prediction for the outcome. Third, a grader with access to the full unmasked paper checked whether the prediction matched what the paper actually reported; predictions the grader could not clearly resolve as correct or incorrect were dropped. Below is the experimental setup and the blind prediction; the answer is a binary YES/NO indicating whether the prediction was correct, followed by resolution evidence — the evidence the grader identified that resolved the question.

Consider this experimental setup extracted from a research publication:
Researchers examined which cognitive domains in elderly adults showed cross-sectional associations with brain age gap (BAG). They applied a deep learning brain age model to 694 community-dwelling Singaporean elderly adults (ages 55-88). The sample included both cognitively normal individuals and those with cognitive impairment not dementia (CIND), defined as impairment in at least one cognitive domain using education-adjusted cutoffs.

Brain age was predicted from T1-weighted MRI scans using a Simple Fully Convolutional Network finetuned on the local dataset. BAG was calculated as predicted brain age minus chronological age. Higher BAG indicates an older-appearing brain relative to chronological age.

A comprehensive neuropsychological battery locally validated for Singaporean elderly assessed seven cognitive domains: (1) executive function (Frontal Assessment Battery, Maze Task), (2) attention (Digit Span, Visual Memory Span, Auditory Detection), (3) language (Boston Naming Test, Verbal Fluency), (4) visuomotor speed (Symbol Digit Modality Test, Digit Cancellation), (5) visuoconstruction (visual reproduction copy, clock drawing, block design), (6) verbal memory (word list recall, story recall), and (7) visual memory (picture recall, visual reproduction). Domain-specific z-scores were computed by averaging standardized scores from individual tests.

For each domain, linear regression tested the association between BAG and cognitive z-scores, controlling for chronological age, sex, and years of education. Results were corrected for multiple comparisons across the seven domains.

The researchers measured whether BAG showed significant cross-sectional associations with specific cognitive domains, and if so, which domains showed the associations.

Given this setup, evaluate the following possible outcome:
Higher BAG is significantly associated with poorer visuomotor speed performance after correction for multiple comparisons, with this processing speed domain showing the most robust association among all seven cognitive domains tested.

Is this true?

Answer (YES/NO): NO